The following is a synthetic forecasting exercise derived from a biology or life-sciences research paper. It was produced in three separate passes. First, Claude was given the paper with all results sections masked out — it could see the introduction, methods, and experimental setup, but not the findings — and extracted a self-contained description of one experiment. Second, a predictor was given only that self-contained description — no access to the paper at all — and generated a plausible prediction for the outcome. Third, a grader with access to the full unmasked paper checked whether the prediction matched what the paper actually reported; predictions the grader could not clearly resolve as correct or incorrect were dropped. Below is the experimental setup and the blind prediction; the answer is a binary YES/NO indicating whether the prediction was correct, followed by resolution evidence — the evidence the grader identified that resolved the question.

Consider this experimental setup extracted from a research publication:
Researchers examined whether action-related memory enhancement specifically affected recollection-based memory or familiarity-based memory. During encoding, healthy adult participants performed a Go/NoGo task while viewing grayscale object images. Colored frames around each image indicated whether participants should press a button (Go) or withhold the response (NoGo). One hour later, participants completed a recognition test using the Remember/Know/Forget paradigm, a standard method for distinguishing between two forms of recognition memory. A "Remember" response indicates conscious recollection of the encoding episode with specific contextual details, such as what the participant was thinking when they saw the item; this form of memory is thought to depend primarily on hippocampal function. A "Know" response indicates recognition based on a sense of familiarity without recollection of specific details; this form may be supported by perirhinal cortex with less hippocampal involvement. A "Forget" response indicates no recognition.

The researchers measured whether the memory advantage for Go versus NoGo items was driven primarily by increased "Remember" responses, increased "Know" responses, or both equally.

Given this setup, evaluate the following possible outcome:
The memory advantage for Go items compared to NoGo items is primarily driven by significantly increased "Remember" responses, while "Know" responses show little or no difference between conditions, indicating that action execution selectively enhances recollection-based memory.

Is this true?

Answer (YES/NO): YES